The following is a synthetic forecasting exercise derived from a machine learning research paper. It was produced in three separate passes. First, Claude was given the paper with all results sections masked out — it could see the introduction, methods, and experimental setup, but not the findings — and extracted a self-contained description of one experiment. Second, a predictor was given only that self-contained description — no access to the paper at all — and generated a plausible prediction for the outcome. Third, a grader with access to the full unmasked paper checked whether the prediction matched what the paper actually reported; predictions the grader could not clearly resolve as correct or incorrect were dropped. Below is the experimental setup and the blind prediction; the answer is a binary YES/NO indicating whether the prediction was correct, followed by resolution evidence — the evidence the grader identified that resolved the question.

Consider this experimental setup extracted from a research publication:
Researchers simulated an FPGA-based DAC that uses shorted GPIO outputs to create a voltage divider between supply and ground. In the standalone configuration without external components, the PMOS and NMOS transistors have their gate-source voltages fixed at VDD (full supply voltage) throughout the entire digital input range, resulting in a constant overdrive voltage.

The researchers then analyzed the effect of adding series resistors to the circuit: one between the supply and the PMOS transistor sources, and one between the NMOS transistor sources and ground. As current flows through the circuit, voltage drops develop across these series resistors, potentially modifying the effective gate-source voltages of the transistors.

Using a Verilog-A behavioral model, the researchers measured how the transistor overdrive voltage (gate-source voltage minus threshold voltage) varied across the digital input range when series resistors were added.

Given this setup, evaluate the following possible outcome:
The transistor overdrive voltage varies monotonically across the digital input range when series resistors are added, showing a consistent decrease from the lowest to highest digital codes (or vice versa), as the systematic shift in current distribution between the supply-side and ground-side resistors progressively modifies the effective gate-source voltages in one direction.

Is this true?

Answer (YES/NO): NO